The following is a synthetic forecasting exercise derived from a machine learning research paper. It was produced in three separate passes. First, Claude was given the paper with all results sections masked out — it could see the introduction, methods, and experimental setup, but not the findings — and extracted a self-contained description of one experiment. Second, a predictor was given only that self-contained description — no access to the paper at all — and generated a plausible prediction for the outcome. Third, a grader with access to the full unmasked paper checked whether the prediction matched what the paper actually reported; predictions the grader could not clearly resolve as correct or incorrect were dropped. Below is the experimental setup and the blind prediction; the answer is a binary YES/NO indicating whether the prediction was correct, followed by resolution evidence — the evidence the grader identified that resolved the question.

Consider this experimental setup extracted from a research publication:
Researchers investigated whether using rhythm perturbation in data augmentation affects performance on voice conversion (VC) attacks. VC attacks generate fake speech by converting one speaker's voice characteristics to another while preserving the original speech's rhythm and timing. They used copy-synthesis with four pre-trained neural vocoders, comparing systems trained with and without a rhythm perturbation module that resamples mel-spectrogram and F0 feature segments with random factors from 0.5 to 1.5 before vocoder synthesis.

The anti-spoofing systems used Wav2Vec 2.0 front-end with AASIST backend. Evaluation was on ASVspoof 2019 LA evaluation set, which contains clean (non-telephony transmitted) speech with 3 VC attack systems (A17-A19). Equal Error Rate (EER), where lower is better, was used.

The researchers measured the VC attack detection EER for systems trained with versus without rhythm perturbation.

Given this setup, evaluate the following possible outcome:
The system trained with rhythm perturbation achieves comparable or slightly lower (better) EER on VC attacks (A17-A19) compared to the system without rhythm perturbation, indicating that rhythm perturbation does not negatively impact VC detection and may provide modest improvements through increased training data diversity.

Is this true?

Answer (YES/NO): NO